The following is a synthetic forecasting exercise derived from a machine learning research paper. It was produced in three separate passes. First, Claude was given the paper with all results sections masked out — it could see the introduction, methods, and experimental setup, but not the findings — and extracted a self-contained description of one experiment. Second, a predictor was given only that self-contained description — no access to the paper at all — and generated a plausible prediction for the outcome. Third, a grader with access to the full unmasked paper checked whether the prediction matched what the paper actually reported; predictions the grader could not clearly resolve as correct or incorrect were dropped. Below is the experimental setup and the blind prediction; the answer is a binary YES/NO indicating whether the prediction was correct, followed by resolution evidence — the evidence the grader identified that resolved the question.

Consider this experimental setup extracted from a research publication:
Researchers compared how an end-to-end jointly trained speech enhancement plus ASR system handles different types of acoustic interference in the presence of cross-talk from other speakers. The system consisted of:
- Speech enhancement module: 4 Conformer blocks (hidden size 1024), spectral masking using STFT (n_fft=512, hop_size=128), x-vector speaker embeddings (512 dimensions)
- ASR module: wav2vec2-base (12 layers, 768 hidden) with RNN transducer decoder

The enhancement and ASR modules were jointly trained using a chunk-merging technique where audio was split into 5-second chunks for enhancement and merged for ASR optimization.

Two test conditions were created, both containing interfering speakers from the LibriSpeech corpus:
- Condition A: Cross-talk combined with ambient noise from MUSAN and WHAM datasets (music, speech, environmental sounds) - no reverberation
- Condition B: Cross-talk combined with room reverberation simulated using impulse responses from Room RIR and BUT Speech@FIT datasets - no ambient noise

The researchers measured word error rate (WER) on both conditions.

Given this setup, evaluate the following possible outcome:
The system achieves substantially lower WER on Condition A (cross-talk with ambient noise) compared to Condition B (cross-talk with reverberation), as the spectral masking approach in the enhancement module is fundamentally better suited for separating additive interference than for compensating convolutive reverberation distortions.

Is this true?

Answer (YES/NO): YES